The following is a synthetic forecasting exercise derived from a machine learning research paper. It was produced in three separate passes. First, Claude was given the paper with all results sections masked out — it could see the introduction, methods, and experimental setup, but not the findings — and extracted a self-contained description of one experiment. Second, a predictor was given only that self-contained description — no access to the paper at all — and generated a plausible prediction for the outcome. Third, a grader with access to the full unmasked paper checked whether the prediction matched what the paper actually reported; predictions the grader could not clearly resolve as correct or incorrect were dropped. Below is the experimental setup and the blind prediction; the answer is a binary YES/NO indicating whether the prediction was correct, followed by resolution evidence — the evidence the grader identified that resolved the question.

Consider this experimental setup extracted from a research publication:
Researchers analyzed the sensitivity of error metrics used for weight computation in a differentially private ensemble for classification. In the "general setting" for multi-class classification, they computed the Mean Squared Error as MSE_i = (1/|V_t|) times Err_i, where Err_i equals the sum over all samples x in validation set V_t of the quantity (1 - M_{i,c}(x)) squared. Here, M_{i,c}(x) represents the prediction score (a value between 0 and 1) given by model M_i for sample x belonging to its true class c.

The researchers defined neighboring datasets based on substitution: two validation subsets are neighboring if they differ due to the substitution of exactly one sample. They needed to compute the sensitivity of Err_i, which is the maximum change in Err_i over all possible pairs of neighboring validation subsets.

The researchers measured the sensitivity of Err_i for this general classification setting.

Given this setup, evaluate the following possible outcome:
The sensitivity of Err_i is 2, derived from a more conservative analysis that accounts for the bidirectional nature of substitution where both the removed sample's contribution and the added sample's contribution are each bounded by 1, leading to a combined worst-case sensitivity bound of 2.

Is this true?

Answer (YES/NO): NO